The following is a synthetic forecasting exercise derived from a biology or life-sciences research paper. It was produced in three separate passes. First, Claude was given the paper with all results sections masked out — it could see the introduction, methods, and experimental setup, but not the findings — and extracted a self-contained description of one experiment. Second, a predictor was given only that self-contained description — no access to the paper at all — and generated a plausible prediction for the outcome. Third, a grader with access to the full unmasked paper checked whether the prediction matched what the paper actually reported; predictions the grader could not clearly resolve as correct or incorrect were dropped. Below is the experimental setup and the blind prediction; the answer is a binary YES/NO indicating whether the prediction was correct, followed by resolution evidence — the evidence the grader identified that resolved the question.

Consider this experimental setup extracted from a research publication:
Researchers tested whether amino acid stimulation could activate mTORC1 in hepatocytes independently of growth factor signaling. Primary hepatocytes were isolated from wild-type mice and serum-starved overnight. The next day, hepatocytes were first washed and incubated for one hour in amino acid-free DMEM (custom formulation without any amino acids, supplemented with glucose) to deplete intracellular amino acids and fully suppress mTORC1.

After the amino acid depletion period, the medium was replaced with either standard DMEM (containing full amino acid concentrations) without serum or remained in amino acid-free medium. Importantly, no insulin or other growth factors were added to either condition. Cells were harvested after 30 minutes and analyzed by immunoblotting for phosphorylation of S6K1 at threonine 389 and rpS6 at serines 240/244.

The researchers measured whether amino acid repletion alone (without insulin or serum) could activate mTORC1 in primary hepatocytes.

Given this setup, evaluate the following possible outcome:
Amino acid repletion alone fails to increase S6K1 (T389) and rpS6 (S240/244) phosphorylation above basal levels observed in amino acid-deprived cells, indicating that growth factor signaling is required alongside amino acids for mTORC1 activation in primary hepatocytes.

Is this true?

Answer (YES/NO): NO